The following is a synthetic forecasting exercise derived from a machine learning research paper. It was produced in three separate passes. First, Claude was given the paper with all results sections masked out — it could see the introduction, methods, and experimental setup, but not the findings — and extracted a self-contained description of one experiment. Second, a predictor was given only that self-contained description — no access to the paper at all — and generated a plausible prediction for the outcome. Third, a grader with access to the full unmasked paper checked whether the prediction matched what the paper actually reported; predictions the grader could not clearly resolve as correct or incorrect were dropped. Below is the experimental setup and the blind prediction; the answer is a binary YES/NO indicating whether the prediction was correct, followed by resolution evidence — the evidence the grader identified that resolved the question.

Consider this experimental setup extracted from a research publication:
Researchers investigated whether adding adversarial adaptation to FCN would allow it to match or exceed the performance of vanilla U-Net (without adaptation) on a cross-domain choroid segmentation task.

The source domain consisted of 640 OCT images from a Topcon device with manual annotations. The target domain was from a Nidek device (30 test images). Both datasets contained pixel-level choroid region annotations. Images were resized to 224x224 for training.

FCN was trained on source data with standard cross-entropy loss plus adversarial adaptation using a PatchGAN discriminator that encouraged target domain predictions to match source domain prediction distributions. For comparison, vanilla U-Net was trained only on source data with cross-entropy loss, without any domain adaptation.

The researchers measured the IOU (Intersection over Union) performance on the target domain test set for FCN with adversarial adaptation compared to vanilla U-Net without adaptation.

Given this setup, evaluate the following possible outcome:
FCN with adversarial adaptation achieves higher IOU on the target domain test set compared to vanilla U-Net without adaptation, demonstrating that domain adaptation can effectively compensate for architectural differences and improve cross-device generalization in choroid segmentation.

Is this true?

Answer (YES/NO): YES